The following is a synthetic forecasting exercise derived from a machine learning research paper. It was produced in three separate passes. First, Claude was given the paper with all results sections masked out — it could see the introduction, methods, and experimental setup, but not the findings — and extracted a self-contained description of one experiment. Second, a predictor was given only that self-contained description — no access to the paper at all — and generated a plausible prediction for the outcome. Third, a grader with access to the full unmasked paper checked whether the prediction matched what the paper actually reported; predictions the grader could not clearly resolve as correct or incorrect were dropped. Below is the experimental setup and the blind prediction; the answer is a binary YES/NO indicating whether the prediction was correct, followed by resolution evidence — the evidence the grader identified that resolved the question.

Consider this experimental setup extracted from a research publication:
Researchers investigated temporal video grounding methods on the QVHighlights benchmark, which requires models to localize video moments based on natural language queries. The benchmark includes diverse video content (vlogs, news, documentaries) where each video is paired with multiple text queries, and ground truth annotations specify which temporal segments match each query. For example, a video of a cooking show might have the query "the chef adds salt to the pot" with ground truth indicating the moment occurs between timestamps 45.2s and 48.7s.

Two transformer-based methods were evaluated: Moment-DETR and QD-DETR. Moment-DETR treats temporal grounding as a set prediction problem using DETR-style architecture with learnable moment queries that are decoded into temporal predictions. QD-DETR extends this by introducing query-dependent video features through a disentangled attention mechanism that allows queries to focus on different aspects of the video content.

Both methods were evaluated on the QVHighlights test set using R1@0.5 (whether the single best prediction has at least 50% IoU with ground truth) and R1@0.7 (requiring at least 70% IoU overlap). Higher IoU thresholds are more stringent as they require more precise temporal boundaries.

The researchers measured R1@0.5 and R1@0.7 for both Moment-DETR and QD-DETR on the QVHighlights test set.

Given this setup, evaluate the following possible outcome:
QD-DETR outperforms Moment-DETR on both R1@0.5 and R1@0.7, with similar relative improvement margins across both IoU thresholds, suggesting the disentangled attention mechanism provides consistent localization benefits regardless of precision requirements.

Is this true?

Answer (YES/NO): NO